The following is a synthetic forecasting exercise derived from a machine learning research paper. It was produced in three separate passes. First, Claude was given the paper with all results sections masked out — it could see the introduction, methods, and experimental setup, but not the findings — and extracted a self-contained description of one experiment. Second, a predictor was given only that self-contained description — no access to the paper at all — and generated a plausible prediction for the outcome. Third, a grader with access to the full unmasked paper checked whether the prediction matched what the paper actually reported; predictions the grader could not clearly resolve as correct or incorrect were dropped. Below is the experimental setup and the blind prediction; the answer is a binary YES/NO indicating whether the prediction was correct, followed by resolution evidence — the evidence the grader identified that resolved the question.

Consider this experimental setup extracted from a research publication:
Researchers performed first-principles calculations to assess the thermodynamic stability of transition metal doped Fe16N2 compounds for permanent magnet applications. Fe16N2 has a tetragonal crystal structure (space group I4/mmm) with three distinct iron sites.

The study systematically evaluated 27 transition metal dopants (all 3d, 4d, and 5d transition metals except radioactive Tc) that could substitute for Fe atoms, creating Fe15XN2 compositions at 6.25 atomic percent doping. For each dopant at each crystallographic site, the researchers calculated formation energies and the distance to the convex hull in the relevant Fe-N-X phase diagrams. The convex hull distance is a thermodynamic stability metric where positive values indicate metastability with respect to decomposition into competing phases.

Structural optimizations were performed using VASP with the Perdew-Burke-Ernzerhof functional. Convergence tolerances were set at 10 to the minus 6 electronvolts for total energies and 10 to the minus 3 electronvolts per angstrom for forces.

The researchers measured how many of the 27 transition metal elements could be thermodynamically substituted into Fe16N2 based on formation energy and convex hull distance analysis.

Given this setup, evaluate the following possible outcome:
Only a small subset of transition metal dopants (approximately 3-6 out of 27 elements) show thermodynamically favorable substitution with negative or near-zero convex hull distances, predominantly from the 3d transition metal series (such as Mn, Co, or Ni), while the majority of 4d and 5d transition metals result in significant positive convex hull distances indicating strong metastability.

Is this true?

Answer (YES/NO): NO